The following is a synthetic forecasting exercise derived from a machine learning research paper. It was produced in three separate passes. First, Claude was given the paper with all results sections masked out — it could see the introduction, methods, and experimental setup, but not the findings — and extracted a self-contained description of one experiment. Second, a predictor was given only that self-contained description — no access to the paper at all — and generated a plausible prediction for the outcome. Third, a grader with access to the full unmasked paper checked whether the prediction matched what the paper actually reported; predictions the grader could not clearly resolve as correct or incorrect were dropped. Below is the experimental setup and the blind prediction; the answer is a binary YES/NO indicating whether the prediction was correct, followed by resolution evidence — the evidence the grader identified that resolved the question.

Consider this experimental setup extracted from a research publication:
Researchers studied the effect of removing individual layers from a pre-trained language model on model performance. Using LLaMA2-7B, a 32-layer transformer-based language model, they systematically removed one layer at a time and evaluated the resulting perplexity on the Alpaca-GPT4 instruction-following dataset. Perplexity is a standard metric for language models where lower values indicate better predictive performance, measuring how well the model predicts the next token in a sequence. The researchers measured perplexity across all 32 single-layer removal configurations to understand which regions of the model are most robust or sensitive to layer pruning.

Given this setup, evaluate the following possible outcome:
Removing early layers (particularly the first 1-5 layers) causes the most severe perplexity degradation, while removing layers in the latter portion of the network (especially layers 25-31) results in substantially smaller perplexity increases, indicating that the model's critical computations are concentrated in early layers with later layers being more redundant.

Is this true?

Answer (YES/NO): NO